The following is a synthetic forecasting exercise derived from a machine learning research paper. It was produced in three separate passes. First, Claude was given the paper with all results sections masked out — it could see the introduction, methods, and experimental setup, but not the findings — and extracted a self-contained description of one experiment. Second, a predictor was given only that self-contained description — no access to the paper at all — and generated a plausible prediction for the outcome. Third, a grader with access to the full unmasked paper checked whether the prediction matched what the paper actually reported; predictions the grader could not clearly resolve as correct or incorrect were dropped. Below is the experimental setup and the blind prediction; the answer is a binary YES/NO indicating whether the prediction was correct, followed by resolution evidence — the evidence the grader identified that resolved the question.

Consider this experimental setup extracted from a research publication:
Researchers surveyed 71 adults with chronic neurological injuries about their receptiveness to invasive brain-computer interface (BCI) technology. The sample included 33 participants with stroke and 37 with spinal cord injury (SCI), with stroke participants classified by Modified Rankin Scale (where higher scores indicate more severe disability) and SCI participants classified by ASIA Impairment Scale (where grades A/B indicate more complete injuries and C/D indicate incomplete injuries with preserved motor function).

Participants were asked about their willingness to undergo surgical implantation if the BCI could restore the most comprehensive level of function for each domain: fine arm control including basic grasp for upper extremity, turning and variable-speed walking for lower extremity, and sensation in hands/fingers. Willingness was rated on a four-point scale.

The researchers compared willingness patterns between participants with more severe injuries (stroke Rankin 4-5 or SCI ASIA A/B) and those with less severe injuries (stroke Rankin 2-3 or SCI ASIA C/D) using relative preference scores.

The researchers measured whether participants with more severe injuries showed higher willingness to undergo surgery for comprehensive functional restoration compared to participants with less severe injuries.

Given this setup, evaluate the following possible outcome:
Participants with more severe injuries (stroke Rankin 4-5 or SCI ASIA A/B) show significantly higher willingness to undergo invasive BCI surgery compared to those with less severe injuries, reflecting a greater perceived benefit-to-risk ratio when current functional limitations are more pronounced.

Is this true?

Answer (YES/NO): NO